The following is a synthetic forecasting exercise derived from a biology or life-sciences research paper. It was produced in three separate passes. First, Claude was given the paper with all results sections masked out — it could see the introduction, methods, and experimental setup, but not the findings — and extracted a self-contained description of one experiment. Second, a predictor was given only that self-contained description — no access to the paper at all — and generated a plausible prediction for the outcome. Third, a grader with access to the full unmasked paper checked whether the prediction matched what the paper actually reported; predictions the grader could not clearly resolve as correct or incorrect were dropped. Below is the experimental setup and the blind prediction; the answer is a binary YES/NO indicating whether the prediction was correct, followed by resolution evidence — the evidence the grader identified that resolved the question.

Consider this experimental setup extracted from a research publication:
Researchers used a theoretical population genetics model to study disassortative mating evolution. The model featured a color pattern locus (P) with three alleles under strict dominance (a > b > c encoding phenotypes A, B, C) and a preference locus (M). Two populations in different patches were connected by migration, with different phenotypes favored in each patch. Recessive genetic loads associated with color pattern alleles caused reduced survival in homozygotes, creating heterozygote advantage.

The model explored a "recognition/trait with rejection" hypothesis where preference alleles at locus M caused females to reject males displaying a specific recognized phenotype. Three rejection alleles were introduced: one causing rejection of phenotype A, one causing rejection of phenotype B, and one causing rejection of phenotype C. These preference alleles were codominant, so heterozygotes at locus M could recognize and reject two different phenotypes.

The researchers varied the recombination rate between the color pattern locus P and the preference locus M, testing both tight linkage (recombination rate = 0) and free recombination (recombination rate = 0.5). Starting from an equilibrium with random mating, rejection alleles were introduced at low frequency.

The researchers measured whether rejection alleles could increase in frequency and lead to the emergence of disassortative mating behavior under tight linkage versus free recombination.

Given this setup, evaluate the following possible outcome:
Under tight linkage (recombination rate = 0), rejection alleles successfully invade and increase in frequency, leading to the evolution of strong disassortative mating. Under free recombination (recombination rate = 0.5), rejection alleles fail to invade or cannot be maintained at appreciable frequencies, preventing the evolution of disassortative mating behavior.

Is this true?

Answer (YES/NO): YES